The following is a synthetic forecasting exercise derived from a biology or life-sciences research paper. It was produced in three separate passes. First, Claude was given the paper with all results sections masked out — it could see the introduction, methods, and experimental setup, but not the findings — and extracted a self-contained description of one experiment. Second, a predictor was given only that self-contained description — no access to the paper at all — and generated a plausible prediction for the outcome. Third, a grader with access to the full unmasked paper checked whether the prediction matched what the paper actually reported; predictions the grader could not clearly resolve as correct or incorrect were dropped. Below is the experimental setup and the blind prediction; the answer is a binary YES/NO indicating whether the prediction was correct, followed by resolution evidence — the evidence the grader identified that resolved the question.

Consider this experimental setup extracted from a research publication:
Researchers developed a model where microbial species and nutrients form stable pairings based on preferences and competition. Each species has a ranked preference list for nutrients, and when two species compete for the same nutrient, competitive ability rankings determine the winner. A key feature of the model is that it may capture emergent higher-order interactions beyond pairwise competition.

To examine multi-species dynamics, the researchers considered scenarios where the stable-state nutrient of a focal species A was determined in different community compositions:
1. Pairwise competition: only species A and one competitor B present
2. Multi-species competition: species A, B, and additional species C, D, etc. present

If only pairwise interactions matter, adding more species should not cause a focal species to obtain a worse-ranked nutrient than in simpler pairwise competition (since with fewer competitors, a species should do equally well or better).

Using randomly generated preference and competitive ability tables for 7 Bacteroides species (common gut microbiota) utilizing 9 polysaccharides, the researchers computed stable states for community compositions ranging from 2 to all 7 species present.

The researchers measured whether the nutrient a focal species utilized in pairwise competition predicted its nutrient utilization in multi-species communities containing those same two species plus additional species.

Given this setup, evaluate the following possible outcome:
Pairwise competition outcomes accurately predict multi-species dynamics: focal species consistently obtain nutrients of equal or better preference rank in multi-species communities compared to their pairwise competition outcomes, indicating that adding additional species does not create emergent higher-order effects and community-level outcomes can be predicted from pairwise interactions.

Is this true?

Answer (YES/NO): NO